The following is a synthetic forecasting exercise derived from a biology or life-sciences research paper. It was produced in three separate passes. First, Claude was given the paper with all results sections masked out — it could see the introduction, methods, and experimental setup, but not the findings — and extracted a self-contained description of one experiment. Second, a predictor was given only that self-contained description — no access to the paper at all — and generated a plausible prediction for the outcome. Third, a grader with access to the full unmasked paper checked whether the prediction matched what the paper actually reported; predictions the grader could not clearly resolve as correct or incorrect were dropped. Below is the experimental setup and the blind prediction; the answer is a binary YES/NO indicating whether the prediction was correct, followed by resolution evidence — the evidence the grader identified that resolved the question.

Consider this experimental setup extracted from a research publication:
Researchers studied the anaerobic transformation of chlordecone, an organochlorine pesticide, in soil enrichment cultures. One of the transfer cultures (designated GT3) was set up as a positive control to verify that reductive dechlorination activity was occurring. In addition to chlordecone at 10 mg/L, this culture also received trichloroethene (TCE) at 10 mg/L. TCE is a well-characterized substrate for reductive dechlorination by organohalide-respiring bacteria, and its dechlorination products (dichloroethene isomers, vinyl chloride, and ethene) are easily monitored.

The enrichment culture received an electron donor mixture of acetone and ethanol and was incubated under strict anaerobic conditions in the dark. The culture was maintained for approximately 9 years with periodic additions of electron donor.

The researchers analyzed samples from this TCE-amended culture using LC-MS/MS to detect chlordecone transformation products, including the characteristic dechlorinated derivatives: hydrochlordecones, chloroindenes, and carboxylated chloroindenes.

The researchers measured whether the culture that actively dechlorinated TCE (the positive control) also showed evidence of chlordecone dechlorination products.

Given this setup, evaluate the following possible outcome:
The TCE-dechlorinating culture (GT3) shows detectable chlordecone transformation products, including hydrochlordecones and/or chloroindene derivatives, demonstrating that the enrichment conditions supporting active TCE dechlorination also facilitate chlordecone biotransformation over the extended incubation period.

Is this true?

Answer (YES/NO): YES